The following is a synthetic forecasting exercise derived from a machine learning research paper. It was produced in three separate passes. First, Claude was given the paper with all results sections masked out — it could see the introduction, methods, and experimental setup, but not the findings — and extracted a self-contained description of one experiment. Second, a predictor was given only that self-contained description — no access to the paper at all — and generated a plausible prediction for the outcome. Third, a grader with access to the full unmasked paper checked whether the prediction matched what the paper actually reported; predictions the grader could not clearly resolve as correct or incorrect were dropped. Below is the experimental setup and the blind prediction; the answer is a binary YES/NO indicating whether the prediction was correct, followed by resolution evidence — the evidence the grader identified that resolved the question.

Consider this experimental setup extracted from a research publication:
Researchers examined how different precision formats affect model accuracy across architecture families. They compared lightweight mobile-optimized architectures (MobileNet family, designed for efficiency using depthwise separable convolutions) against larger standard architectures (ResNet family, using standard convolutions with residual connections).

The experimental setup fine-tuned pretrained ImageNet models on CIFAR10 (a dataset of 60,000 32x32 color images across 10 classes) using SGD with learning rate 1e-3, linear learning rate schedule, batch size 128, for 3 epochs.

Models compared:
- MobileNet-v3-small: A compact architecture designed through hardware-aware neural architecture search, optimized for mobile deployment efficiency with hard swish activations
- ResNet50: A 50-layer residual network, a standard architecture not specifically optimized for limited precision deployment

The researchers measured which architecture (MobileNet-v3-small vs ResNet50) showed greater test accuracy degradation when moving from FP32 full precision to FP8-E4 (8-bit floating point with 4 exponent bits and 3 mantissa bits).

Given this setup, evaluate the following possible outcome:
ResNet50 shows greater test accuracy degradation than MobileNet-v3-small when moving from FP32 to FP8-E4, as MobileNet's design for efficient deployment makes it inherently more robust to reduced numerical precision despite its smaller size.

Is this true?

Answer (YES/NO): NO